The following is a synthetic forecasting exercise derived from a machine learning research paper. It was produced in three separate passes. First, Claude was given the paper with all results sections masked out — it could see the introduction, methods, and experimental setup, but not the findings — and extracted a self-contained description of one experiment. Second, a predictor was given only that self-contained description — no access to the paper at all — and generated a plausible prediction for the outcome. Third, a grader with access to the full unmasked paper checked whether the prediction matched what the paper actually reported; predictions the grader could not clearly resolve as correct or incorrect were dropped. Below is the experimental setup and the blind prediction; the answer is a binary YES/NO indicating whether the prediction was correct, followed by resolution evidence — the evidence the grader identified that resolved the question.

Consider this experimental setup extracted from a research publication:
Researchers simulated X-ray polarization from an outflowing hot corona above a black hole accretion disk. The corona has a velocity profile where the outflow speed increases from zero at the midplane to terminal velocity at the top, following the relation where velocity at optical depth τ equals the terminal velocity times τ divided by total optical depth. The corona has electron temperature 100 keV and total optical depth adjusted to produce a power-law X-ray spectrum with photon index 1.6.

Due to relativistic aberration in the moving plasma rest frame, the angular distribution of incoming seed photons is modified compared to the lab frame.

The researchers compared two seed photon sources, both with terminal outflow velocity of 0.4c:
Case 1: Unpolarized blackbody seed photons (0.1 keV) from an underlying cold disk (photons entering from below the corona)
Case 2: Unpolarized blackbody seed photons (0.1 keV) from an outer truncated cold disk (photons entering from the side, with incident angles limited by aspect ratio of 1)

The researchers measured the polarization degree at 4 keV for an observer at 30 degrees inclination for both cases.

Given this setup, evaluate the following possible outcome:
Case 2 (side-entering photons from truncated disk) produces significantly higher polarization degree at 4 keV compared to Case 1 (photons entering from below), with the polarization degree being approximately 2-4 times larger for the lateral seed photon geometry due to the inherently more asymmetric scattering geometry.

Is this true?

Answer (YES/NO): NO